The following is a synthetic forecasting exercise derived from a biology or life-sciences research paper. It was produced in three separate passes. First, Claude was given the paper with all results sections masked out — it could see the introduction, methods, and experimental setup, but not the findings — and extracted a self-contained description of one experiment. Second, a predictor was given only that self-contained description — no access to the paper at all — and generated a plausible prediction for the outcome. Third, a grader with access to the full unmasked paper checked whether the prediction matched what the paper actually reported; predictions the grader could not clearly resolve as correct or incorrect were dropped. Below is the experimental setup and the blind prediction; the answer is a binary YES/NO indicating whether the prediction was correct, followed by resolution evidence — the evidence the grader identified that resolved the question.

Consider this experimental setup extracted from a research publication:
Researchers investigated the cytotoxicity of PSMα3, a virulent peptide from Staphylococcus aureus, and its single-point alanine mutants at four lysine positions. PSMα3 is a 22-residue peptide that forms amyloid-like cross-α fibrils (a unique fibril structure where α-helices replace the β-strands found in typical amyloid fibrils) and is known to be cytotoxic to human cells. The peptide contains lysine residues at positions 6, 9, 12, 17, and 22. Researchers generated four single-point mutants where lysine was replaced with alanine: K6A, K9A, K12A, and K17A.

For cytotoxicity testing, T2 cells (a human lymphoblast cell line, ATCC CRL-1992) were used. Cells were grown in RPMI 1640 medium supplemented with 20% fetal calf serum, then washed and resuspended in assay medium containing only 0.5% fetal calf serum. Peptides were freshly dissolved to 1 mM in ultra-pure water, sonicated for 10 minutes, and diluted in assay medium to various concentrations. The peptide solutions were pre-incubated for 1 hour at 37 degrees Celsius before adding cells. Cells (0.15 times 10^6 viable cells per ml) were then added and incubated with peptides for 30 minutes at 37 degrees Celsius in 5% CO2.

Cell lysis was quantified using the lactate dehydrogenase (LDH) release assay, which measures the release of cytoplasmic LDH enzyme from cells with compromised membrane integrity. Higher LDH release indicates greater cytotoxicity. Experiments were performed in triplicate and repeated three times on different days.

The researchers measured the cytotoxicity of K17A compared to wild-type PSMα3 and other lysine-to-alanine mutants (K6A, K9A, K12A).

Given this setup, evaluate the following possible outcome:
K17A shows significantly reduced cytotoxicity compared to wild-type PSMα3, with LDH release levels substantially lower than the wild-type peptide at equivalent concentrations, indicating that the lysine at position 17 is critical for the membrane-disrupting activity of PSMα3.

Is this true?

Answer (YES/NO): YES